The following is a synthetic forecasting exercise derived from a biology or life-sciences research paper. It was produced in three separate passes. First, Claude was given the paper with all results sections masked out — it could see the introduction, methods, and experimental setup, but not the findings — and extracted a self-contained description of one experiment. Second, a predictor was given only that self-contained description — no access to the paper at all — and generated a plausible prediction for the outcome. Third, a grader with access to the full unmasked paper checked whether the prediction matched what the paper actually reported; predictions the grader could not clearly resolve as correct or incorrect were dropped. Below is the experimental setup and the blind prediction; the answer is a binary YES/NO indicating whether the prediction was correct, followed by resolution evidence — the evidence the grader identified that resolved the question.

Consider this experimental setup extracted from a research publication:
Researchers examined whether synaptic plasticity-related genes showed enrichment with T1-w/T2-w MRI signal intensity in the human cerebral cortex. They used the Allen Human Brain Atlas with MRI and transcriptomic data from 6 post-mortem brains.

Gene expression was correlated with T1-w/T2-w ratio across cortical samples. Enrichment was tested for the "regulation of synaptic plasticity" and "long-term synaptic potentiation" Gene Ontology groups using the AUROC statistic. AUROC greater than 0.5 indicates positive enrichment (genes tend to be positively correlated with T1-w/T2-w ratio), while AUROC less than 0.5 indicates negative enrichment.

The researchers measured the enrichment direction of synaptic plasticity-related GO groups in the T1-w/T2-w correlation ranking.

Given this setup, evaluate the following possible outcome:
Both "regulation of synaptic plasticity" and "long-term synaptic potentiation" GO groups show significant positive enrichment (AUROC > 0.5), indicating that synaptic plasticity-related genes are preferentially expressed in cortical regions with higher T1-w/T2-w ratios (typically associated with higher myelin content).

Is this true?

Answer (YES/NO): NO